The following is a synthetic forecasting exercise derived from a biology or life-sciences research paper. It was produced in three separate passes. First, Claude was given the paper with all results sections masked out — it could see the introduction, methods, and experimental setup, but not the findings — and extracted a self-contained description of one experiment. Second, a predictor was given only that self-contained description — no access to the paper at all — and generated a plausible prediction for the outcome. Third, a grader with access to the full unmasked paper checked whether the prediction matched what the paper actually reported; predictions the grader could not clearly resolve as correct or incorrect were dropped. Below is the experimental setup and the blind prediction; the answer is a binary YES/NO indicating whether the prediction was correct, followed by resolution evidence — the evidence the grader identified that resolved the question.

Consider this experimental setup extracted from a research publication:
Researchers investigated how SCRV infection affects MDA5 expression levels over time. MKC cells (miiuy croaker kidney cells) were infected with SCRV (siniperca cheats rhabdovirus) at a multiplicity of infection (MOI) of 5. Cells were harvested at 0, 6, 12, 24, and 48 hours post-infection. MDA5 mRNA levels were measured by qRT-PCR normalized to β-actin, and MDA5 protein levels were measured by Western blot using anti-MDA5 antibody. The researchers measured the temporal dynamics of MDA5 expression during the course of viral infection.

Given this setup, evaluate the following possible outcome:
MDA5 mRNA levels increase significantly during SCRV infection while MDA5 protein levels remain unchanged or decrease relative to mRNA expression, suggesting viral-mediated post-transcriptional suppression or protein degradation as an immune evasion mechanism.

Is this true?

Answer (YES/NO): NO